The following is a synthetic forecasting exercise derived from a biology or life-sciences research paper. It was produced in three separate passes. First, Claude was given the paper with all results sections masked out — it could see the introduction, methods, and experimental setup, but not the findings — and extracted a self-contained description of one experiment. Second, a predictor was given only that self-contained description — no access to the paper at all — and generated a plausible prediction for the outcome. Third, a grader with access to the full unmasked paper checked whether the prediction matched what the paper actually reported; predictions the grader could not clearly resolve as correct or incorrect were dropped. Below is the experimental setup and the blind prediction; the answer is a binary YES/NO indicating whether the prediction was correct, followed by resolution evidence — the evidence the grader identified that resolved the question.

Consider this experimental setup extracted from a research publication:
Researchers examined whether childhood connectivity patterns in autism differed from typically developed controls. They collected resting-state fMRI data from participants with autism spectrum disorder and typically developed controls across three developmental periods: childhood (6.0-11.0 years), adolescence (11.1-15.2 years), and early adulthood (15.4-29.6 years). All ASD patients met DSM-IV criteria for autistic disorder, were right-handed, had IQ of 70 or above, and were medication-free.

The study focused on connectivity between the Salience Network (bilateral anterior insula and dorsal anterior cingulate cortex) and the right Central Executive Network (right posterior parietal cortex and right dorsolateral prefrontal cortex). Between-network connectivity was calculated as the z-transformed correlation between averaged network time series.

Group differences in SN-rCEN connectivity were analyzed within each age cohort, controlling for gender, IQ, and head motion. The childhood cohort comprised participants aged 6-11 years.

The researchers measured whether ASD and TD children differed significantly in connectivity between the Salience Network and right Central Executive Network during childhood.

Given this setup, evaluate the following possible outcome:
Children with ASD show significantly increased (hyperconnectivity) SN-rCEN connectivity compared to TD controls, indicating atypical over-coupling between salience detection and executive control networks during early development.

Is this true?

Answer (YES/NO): NO